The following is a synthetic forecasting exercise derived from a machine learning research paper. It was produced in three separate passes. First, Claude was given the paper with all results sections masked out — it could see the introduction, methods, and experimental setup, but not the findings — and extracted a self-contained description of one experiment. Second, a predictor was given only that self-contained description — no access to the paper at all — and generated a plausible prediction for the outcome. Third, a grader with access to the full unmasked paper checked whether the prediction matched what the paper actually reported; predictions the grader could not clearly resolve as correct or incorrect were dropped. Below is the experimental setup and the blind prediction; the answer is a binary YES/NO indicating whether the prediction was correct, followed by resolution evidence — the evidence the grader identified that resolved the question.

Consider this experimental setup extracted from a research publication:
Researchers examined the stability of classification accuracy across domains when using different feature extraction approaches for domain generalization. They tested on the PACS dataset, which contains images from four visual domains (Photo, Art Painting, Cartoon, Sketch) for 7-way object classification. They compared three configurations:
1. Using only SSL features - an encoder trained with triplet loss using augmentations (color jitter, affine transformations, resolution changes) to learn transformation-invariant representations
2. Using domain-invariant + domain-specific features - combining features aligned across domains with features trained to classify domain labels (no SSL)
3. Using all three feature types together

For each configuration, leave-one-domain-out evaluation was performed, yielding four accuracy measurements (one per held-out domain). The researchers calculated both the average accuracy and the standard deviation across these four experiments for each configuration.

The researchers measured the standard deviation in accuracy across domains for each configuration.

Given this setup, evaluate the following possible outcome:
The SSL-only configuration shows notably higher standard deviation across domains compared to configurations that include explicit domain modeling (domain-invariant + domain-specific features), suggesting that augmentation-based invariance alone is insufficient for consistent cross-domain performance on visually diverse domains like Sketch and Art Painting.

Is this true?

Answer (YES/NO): YES